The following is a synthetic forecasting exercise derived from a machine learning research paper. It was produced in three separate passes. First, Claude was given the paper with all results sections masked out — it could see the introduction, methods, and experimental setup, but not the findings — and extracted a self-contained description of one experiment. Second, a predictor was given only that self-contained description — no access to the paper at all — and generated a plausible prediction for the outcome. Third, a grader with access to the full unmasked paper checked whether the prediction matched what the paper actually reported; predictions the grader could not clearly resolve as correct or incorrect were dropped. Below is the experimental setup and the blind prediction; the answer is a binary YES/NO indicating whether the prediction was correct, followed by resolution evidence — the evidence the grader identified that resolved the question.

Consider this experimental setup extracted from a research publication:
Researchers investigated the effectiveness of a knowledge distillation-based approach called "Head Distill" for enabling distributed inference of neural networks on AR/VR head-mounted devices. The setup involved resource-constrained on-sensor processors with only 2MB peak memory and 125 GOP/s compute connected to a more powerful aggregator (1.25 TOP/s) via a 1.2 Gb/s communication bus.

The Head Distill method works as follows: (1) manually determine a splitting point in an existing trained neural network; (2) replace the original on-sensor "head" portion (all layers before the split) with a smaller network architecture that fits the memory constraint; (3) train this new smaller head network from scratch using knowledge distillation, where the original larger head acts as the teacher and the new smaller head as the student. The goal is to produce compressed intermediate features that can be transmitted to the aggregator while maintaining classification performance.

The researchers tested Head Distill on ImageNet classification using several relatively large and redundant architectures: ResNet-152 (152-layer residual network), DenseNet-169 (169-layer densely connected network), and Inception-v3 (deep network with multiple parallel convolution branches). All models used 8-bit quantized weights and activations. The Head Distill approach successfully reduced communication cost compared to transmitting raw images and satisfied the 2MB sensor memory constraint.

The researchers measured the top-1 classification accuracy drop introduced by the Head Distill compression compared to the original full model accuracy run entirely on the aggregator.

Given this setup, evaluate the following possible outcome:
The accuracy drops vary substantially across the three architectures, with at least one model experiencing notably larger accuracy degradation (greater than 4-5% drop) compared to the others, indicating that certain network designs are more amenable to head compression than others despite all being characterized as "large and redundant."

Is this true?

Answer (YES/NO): NO